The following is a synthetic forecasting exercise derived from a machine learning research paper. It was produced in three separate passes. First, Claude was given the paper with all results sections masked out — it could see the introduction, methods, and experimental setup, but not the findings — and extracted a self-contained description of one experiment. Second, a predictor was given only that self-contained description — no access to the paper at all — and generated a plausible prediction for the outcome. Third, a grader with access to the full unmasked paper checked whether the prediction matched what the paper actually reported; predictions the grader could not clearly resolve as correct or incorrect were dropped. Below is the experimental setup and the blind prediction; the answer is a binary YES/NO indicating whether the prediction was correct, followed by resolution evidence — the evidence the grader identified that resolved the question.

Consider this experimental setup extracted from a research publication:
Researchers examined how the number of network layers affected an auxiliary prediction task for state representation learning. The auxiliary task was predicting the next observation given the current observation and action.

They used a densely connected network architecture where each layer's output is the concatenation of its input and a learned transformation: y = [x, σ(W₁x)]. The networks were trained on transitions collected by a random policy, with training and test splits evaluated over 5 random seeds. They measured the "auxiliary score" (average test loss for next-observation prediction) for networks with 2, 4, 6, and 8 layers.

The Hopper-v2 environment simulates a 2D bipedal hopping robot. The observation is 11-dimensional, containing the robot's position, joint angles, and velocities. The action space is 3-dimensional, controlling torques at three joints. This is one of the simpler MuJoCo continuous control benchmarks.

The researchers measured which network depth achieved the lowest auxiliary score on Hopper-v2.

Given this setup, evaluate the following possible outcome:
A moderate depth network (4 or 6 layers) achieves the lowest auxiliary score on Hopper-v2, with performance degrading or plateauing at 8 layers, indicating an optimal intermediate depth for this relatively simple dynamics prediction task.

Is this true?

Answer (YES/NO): YES